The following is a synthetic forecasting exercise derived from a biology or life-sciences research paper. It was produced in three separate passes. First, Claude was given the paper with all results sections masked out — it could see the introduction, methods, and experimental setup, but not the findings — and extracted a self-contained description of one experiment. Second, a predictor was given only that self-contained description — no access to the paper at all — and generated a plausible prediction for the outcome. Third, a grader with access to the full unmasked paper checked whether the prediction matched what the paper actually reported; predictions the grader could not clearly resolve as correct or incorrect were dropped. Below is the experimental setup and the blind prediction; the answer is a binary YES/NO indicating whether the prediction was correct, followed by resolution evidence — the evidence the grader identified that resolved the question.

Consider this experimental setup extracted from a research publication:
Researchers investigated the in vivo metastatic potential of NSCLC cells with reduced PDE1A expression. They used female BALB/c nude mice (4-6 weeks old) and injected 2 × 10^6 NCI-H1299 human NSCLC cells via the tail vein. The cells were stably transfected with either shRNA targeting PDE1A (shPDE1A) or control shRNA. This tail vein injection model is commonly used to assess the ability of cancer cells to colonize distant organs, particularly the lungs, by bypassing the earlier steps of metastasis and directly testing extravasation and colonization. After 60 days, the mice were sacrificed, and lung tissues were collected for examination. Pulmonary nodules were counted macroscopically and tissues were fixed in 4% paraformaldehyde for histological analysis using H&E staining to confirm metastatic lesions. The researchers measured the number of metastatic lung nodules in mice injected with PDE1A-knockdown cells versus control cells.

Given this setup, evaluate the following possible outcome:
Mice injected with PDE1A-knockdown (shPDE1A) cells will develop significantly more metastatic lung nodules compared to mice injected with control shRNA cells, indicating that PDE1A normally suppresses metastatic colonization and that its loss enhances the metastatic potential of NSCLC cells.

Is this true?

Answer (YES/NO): NO